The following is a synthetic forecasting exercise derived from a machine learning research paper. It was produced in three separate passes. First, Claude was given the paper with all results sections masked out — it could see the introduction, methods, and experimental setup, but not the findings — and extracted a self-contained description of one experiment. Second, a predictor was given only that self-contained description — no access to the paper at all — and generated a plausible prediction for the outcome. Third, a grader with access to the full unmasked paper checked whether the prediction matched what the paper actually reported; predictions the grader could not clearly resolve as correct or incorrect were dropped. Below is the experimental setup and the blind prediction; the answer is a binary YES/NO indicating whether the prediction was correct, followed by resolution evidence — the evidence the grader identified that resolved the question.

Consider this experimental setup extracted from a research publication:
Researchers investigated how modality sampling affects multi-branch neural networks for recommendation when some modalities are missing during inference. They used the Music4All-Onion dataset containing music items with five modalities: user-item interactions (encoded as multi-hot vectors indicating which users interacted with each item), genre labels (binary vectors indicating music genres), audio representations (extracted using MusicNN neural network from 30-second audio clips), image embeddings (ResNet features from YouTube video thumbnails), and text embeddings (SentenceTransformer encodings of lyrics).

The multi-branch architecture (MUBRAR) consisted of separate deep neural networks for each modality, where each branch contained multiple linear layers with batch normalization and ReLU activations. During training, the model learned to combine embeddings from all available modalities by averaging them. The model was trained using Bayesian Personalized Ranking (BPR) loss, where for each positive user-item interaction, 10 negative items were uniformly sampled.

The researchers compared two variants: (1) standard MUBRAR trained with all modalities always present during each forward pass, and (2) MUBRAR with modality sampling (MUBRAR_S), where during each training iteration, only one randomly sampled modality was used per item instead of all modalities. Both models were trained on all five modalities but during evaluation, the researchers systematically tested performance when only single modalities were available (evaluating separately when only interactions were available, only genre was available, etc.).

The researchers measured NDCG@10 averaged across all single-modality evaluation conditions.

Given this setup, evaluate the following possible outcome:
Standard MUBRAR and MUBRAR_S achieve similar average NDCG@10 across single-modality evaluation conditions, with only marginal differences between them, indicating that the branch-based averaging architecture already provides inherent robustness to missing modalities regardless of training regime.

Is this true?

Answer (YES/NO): NO